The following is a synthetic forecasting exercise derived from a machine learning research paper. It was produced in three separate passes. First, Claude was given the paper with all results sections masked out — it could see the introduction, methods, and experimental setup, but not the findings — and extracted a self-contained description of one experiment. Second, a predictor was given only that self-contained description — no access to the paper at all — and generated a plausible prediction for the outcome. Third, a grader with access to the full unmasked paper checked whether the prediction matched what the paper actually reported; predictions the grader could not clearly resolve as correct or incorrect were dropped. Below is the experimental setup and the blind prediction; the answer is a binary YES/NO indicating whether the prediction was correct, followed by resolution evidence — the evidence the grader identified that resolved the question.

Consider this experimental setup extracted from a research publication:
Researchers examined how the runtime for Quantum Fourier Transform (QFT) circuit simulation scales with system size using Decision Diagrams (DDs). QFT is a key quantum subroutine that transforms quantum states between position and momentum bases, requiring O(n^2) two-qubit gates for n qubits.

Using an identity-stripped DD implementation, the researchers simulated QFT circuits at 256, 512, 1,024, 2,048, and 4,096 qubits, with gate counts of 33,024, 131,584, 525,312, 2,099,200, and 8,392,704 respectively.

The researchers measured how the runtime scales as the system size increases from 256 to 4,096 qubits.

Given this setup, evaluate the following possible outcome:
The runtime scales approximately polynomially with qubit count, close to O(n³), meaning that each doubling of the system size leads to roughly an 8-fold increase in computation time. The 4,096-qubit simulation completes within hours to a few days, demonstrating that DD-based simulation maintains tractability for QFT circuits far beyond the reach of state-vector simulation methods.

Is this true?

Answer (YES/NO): NO